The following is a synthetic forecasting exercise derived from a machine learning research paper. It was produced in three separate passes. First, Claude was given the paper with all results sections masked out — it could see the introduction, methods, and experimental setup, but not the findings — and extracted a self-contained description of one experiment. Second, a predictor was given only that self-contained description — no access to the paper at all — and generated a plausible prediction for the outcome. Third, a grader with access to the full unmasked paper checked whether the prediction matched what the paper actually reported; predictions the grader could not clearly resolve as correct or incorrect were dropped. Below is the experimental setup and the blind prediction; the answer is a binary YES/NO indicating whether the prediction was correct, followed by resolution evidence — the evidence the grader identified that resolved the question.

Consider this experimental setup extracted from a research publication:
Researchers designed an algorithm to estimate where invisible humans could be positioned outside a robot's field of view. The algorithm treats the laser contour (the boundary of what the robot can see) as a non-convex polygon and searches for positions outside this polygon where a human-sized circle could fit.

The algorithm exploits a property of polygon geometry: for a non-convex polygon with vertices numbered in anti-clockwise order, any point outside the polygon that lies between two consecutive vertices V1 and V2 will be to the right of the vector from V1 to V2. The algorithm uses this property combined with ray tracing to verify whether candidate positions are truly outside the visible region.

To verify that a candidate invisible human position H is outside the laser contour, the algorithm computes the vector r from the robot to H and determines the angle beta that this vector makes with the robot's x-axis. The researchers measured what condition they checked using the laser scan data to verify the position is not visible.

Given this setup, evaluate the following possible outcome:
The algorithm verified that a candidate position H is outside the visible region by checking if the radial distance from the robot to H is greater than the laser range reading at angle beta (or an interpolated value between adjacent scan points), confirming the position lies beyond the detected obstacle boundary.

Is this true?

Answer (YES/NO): YES